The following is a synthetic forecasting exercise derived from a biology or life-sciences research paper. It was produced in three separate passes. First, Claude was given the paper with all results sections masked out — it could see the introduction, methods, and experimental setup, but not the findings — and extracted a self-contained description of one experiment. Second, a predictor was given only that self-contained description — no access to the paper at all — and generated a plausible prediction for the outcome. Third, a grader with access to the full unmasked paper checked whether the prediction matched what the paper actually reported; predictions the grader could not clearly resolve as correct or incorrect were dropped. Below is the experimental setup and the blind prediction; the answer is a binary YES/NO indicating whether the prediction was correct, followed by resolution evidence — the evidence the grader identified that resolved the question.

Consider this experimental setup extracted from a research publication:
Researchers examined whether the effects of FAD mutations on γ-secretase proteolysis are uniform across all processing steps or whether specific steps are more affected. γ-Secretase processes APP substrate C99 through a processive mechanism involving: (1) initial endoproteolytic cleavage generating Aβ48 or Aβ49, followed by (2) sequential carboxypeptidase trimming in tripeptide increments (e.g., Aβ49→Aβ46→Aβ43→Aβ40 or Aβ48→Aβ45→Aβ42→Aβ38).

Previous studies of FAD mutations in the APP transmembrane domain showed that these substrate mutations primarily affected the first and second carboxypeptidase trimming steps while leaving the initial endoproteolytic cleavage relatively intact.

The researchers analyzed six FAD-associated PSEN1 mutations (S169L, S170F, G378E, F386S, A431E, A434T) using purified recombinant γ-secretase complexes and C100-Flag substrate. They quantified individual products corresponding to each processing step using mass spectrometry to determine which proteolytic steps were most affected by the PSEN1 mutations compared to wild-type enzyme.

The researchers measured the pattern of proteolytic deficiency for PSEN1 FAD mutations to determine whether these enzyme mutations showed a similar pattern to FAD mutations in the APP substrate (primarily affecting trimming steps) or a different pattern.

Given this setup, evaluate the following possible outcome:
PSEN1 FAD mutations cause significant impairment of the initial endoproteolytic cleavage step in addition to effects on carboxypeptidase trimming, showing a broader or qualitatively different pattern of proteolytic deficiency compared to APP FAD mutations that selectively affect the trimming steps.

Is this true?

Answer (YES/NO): YES